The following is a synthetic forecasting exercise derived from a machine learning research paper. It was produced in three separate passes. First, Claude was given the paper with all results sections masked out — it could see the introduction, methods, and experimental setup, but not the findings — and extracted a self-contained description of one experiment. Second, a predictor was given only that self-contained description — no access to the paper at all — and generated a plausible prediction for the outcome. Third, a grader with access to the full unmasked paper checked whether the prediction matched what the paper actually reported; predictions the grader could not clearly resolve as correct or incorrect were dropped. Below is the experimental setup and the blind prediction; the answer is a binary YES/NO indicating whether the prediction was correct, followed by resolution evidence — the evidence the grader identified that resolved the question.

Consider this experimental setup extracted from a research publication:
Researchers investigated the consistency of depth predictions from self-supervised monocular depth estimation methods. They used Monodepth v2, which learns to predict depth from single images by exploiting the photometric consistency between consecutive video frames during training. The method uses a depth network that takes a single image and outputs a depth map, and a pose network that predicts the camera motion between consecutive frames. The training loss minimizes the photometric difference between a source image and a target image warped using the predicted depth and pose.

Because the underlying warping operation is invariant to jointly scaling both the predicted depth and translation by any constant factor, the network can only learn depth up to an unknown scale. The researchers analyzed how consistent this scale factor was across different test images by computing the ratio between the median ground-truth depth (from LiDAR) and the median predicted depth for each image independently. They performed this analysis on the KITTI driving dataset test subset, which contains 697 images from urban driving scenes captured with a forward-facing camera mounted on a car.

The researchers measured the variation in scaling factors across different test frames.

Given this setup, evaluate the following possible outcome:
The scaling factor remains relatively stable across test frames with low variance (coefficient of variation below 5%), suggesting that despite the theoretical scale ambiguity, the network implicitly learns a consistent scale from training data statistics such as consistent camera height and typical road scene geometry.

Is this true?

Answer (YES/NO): NO